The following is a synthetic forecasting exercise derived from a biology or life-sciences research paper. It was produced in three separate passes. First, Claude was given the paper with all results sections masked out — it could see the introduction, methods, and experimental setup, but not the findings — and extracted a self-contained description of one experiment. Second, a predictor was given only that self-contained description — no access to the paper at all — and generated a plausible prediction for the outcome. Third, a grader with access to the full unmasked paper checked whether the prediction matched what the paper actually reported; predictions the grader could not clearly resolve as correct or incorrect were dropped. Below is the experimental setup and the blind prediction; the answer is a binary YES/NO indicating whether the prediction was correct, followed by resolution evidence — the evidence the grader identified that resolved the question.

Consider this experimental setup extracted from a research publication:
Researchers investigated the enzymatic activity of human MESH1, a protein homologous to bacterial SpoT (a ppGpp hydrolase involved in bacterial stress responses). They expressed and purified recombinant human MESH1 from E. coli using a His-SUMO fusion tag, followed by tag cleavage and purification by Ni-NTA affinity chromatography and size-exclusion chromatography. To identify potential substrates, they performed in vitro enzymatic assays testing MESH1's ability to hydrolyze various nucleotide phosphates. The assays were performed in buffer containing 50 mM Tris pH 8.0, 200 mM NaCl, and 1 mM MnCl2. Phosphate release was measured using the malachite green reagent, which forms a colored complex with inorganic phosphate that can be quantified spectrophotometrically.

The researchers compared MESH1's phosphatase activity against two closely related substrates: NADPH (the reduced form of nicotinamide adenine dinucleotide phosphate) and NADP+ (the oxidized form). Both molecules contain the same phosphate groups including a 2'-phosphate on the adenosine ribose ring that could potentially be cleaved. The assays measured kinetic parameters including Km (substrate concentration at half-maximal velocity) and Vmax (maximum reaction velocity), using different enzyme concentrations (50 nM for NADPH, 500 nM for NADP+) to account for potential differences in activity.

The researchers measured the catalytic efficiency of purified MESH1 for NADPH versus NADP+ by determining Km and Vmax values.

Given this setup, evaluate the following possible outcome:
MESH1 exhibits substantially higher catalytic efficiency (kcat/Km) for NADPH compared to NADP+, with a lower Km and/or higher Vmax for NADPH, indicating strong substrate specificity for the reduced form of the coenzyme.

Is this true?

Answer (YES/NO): YES